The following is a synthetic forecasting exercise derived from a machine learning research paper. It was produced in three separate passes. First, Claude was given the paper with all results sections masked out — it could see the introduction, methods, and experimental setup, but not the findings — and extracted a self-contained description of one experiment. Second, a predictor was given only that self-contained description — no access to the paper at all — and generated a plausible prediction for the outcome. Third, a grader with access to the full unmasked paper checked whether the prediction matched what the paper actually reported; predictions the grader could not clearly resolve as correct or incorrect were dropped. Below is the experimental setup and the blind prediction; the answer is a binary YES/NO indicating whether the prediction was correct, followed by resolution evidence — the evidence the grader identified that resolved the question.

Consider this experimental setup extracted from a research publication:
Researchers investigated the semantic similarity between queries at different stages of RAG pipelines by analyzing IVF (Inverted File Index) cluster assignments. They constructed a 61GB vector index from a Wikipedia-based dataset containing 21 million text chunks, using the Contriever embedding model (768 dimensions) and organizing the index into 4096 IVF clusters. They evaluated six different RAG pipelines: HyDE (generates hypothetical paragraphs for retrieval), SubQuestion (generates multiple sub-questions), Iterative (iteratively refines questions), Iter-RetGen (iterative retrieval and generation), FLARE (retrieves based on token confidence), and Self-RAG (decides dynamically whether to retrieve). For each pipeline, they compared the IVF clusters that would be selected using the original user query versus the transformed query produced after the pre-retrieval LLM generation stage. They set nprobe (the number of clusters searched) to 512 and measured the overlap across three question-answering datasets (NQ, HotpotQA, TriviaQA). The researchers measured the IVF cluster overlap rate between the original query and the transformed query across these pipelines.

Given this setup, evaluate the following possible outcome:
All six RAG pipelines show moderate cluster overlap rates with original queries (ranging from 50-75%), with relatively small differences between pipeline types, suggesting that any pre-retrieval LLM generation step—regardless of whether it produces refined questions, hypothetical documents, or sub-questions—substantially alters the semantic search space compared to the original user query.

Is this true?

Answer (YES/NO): NO